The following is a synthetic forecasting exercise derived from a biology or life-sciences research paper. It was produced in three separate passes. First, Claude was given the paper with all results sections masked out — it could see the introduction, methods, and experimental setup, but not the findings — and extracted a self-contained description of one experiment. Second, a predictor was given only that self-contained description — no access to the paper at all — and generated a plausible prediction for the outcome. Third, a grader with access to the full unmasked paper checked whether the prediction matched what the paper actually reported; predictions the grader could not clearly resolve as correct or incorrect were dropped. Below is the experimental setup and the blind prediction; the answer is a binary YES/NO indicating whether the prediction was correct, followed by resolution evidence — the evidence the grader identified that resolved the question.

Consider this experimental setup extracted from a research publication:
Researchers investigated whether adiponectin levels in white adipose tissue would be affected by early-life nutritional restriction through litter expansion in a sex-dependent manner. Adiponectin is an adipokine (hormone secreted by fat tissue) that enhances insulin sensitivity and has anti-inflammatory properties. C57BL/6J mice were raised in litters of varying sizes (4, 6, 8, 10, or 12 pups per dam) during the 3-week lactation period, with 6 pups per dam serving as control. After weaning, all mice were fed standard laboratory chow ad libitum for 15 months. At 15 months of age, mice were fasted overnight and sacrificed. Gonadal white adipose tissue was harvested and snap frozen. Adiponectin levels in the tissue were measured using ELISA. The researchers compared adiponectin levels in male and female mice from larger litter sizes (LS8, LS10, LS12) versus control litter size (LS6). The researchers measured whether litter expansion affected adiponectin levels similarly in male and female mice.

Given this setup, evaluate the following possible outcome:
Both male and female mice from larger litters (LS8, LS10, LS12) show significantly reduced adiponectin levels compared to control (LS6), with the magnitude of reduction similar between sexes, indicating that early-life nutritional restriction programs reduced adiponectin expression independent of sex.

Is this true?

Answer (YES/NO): NO